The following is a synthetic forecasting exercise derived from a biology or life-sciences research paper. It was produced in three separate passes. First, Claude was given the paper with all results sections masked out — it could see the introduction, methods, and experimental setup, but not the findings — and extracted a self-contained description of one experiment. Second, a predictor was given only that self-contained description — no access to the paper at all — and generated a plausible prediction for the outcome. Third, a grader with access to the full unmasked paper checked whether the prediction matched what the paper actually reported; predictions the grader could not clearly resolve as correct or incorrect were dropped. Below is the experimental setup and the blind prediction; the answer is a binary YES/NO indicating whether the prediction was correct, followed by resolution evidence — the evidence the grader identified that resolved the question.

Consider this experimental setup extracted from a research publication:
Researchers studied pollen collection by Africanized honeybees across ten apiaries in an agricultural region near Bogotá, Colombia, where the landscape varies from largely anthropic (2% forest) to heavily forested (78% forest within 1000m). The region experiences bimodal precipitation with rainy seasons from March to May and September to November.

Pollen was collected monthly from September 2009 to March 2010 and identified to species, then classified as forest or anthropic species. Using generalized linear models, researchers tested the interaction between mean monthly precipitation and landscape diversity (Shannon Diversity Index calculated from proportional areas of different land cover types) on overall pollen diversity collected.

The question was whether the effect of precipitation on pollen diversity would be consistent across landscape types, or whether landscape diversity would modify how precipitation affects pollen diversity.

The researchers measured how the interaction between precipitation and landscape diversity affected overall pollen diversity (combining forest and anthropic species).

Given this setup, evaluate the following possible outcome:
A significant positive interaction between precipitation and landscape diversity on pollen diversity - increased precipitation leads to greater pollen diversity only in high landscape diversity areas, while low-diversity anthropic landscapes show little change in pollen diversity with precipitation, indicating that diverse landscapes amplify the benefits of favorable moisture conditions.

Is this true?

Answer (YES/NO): NO